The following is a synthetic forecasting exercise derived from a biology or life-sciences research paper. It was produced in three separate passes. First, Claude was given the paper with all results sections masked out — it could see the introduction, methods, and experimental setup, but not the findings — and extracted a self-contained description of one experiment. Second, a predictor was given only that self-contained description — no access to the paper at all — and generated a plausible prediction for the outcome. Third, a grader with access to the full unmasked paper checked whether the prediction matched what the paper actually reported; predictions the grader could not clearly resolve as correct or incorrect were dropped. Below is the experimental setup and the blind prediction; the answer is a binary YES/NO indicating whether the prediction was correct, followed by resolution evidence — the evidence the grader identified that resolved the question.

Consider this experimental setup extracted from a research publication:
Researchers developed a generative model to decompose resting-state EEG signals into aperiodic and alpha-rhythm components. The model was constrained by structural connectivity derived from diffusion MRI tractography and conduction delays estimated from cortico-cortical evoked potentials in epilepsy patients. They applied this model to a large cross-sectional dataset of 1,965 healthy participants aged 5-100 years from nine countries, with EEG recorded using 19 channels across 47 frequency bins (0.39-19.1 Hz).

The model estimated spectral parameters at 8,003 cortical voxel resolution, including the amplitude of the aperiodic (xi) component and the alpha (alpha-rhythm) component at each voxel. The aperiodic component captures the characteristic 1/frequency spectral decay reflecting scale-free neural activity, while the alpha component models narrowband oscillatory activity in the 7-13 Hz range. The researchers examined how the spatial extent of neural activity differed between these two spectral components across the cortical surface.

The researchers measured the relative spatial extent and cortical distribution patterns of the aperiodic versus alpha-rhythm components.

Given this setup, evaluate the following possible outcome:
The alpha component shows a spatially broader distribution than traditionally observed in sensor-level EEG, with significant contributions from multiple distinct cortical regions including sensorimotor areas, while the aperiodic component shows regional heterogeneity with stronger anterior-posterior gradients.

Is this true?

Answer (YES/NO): NO